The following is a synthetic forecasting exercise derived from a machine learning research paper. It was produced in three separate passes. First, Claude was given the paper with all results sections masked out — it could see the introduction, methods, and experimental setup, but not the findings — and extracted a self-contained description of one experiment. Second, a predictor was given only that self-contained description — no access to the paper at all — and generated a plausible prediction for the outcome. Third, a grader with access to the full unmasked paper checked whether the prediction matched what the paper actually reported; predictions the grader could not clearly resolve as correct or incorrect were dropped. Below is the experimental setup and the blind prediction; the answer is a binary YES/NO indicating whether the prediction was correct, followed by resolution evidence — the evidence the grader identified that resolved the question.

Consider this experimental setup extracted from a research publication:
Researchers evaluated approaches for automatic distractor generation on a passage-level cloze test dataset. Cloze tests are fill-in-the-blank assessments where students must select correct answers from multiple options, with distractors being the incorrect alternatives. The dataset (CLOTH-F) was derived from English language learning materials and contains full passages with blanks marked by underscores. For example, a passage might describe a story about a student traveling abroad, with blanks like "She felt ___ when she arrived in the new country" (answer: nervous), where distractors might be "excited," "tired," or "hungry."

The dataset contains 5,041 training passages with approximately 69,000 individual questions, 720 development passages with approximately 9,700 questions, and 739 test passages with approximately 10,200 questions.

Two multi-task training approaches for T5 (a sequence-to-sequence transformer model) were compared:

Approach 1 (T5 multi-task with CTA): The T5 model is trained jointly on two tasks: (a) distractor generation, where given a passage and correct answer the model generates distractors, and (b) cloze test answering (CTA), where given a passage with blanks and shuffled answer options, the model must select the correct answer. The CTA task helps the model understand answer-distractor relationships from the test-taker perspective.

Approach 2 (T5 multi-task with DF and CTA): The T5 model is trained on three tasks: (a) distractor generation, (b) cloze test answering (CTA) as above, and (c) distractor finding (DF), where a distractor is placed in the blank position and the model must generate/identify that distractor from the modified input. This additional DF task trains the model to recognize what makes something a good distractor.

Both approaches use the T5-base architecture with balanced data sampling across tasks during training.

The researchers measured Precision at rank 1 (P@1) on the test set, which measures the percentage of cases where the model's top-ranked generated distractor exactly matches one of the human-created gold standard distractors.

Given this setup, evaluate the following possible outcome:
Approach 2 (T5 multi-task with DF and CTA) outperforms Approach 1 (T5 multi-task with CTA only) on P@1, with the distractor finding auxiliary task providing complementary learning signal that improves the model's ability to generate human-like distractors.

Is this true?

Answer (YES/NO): NO